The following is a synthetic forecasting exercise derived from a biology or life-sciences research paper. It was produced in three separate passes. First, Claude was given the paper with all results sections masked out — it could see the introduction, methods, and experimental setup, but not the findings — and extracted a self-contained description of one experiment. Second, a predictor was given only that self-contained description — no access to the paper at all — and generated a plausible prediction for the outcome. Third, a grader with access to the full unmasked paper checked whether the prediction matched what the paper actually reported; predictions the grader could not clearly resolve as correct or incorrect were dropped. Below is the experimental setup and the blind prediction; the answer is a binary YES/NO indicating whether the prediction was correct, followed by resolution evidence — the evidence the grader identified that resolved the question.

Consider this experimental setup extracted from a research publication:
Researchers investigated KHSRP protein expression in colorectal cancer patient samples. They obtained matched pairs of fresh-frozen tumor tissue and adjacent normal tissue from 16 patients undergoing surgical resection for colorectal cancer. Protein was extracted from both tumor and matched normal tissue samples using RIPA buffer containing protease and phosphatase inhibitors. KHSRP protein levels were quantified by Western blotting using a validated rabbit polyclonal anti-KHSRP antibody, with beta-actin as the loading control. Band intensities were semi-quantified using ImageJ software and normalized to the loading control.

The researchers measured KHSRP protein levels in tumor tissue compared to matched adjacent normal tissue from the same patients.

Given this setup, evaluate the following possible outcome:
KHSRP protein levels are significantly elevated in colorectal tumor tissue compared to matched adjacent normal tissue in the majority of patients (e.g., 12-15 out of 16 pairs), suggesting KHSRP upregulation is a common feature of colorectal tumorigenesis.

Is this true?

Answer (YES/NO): YES